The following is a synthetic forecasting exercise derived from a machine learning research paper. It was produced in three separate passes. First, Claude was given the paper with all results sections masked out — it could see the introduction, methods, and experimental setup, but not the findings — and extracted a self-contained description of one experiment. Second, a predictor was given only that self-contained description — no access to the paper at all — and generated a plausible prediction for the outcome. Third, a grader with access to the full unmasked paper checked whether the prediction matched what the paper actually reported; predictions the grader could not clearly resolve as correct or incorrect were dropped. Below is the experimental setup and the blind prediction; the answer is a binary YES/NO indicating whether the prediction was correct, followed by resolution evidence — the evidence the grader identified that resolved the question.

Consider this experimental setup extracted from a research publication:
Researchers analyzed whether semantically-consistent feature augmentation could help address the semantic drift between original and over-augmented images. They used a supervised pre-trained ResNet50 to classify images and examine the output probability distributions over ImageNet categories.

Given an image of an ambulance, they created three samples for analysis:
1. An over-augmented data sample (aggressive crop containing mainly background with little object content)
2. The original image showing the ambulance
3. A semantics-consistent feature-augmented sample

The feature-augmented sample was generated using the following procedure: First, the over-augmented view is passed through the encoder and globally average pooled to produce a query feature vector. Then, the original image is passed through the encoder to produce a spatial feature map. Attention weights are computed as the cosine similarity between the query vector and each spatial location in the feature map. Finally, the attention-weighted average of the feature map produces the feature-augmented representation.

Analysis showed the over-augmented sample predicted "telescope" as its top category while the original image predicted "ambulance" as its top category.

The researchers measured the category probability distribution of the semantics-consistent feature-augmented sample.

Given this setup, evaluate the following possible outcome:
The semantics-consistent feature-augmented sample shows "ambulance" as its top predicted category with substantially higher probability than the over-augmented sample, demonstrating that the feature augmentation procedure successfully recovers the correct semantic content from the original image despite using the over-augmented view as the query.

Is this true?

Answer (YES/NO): NO